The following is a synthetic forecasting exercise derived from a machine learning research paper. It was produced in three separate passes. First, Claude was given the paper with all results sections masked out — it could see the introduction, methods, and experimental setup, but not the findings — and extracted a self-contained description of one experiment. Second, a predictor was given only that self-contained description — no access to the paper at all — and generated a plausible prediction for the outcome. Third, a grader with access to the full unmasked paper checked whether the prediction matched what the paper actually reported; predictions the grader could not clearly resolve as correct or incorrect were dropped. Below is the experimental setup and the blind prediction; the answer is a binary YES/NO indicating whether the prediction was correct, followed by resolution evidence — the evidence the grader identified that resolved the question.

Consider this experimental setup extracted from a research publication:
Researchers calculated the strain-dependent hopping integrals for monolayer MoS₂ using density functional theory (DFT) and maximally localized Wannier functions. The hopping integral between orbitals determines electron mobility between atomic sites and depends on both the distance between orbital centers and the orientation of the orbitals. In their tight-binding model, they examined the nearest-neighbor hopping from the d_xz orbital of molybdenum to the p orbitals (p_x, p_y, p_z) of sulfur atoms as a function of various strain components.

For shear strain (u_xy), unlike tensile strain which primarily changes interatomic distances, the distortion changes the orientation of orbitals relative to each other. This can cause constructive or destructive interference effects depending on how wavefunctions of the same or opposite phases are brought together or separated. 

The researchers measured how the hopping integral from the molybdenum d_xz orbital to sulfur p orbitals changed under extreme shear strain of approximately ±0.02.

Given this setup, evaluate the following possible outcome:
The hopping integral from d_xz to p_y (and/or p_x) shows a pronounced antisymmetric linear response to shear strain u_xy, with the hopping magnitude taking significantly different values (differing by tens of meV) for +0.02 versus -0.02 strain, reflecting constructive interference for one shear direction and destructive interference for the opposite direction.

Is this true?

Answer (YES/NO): NO